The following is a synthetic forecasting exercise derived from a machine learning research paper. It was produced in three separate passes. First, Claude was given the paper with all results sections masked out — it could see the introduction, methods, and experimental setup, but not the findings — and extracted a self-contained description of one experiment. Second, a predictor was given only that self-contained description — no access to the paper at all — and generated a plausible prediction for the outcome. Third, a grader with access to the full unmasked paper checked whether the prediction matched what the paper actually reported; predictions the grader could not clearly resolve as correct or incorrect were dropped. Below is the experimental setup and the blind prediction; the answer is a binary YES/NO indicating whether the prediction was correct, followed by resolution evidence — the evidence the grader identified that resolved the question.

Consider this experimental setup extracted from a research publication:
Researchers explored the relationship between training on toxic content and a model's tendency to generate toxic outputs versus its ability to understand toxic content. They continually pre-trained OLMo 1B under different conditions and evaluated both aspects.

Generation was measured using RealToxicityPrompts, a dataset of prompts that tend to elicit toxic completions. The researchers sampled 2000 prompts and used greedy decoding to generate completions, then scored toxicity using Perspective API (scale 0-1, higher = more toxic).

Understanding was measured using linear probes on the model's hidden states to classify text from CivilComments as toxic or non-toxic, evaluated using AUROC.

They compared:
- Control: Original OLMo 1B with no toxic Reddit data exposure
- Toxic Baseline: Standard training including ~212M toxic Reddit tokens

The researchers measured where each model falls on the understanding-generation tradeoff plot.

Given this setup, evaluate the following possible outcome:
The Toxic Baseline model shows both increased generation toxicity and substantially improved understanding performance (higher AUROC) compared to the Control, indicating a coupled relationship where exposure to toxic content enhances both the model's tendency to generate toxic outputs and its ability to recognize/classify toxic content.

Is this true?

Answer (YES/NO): YES